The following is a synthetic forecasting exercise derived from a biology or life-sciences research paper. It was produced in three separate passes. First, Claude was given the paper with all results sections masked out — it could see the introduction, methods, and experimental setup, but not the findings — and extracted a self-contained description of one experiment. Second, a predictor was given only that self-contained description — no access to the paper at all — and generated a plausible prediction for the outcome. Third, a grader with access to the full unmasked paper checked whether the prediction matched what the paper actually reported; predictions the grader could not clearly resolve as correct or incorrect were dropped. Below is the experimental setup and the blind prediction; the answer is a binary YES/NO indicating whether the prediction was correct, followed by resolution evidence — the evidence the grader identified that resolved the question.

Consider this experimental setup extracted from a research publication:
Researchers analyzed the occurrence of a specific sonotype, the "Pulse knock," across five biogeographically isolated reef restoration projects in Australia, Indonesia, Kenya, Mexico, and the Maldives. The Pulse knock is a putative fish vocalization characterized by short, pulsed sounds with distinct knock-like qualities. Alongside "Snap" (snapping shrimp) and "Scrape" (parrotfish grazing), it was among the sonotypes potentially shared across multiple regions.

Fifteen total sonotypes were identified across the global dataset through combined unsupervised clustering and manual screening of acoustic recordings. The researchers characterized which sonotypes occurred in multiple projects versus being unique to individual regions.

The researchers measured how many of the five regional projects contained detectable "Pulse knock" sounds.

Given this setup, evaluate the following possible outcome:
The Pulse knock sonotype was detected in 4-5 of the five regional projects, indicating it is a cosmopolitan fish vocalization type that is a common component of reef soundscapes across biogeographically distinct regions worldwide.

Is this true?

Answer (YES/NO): YES